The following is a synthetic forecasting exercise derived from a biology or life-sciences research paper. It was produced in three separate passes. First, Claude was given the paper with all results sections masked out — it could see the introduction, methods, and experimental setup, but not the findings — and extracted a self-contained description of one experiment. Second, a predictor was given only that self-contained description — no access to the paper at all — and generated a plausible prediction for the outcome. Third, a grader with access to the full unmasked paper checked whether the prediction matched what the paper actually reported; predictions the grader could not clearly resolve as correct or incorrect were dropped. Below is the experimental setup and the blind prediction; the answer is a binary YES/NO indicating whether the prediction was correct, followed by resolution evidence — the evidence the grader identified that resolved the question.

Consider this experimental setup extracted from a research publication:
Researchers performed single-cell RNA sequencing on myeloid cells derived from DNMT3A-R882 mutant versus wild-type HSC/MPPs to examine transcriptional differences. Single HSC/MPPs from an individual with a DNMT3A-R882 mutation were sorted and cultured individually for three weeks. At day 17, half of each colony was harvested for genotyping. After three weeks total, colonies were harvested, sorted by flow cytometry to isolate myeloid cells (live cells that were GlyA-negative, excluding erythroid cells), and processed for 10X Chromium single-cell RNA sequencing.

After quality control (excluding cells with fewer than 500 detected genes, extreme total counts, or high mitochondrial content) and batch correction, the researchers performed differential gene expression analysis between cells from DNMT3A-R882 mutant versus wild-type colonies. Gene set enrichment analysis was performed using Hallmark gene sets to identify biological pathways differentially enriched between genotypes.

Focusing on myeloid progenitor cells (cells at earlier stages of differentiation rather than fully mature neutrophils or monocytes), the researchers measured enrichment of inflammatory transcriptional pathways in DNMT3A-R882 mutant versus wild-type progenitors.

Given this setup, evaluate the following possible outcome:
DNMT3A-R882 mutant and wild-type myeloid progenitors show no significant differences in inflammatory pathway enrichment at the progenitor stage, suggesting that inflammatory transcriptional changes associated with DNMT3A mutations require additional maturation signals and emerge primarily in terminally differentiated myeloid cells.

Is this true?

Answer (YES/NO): NO